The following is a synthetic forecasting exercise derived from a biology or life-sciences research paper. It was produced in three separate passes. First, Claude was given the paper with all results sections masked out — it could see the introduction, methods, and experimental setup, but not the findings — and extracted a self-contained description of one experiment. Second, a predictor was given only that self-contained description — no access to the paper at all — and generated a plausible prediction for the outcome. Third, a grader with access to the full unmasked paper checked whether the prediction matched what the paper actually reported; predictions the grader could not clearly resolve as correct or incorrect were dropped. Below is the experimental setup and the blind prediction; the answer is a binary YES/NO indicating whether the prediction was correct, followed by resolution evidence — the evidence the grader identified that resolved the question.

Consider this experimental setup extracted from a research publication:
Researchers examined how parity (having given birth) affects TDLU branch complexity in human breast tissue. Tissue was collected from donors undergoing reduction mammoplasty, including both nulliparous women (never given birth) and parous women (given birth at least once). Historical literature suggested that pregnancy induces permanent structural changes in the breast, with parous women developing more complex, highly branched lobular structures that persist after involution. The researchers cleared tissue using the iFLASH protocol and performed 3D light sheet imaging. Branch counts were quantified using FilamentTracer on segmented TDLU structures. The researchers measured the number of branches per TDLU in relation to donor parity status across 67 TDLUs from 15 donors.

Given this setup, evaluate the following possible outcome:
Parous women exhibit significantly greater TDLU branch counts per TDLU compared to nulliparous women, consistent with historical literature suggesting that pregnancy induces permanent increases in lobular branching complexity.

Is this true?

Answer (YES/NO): NO